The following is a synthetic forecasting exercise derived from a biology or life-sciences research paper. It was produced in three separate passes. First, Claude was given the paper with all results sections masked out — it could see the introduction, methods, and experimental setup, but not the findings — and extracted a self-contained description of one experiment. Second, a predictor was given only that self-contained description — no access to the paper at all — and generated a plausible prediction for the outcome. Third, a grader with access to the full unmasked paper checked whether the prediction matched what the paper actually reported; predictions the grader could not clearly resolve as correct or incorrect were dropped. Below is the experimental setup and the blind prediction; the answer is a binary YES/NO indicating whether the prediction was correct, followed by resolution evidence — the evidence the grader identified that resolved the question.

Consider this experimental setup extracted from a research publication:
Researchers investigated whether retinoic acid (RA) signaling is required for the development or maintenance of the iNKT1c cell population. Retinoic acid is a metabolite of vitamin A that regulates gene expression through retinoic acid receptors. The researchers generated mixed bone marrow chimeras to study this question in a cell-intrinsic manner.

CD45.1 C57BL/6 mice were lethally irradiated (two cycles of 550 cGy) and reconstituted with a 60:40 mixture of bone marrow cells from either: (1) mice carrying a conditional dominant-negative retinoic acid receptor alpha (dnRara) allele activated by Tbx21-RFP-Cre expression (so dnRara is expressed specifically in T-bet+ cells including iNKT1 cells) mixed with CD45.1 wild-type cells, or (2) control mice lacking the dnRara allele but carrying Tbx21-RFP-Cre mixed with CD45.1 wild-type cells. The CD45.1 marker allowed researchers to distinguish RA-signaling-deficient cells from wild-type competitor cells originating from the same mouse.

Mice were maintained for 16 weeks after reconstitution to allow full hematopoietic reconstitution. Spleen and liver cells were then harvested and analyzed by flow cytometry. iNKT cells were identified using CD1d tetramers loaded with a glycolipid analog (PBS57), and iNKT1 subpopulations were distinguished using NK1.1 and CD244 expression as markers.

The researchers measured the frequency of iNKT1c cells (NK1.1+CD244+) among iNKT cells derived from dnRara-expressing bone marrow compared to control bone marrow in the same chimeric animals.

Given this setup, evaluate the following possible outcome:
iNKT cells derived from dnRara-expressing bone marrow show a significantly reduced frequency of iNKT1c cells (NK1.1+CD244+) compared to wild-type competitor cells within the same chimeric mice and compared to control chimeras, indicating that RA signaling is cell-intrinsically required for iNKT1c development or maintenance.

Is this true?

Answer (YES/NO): YES